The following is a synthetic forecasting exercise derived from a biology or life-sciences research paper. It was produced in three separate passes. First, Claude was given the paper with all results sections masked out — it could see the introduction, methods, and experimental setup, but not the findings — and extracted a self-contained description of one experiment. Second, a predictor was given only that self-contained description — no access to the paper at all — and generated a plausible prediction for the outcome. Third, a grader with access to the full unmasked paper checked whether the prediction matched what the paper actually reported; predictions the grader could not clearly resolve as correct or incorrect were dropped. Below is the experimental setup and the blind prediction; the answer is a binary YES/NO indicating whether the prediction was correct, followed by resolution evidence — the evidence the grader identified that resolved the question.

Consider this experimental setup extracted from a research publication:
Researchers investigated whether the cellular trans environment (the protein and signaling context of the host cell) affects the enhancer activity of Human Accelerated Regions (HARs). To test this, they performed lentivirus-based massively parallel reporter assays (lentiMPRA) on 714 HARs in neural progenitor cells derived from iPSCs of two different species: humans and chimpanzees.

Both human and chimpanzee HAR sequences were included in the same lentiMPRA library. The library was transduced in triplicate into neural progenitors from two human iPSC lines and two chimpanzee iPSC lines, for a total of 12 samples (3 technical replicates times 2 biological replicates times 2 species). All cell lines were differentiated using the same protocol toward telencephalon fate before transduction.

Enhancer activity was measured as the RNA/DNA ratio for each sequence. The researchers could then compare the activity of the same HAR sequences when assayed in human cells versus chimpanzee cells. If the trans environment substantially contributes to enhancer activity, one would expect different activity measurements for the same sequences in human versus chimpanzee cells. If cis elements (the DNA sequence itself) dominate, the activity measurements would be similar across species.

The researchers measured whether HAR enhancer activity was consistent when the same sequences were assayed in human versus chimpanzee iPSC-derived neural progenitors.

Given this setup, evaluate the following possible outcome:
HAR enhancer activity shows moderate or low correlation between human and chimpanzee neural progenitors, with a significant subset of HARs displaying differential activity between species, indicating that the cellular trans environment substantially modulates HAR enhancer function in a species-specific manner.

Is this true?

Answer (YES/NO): NO